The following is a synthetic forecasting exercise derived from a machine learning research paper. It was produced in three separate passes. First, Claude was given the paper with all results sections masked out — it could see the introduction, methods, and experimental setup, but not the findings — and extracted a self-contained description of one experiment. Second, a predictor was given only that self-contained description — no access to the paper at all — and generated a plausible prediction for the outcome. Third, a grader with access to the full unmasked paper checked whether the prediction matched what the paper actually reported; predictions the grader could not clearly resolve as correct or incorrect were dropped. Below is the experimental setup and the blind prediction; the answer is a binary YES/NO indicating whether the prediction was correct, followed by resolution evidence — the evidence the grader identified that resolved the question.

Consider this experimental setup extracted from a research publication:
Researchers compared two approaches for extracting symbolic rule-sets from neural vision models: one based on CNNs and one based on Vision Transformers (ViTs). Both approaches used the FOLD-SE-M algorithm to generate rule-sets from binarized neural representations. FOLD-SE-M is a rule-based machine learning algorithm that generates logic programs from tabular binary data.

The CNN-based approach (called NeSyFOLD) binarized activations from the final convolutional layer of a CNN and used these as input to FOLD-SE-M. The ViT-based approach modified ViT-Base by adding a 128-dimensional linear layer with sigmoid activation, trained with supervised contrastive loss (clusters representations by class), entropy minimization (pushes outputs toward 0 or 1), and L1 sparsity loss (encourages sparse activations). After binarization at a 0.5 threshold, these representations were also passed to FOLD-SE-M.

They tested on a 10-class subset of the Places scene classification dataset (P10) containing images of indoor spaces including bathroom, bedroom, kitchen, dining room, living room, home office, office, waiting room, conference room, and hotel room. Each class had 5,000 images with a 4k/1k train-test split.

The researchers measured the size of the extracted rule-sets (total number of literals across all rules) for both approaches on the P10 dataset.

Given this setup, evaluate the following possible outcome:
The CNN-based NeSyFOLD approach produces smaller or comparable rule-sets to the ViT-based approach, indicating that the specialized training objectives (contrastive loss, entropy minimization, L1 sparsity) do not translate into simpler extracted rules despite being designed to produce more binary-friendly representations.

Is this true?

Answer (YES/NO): NO